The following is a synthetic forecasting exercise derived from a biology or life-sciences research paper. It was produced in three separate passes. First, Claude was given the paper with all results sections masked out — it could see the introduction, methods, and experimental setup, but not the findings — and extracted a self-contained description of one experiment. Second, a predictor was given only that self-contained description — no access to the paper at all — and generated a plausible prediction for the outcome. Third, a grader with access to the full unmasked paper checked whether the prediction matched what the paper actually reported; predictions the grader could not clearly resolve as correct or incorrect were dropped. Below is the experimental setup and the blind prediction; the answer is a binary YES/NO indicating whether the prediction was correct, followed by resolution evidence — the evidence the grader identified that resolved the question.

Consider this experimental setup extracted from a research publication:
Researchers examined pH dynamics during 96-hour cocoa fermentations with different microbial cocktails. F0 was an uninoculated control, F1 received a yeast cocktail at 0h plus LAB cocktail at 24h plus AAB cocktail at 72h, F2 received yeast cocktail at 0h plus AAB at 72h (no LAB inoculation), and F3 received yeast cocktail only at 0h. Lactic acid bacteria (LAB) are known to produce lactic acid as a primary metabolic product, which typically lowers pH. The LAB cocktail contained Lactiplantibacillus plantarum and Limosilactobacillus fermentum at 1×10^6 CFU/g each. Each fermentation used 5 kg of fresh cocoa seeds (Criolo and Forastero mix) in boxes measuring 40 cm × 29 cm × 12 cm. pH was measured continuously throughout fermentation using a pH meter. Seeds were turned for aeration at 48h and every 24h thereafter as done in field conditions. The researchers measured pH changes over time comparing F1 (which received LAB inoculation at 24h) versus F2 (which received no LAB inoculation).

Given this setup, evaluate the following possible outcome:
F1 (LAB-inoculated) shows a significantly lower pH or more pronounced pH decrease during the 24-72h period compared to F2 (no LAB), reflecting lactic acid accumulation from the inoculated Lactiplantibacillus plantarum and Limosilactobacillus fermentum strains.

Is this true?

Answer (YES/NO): NO